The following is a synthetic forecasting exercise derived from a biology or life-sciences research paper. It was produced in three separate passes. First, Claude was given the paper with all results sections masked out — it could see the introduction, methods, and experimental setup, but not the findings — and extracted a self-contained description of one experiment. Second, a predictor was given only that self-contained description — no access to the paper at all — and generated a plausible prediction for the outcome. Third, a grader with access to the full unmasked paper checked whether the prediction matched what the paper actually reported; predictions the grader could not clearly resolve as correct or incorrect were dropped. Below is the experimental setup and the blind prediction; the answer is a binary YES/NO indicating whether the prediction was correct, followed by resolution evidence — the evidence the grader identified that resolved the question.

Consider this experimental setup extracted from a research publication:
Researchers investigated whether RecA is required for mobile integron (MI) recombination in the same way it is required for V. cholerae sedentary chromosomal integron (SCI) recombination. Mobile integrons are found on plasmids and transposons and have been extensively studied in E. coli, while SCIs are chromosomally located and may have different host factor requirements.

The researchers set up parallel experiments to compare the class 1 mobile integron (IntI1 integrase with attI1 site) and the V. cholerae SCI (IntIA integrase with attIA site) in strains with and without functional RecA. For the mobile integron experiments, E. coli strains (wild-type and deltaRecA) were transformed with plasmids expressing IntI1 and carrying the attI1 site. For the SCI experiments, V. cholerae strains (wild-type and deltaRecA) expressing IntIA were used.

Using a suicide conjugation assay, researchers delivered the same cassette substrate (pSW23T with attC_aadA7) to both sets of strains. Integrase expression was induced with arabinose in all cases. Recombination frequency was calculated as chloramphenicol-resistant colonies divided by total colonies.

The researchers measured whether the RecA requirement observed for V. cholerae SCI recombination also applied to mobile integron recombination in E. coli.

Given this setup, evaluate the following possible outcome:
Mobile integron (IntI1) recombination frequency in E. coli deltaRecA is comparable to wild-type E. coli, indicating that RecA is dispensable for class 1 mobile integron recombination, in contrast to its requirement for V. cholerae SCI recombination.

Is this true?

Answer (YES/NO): YES